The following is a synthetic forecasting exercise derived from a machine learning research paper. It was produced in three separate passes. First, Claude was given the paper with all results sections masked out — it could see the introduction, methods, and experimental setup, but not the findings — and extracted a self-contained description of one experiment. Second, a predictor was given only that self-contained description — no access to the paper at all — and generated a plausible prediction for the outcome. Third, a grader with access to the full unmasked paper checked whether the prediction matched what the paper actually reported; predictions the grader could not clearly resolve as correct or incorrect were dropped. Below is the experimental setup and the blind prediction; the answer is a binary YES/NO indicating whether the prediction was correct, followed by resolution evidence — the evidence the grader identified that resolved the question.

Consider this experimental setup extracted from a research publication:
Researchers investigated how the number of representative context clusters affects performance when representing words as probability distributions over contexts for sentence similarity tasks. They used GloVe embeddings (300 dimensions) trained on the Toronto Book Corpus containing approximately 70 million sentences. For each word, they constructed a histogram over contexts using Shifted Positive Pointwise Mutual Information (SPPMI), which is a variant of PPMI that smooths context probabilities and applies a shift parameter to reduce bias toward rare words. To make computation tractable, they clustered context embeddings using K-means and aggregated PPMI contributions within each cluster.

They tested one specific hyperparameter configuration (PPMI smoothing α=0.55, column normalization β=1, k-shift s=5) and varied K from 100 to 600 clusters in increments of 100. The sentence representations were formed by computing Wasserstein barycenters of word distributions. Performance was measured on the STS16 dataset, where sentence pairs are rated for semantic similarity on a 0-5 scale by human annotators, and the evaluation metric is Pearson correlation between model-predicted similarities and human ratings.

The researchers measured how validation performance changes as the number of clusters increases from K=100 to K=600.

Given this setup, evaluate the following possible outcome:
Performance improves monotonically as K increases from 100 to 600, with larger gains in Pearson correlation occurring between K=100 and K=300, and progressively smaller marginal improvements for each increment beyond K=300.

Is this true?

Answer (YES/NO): NO